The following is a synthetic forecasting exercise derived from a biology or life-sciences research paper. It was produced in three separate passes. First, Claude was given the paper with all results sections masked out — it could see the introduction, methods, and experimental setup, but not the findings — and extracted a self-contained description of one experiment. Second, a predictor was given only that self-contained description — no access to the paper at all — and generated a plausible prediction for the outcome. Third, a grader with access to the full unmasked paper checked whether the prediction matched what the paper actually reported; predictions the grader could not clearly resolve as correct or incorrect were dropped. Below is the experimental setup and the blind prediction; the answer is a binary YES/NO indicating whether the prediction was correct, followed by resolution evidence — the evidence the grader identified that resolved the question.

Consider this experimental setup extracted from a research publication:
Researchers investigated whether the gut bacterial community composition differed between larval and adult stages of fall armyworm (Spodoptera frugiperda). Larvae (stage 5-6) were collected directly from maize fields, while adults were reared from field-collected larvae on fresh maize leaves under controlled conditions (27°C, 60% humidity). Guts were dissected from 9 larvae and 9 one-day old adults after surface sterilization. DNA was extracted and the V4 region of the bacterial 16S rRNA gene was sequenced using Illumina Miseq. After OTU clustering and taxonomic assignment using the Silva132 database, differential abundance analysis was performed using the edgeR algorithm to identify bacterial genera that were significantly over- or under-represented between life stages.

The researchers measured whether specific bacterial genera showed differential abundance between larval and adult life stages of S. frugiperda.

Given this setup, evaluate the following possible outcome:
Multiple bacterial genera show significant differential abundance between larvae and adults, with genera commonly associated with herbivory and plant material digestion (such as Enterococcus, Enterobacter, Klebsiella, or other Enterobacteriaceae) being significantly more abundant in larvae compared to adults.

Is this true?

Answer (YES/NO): NO